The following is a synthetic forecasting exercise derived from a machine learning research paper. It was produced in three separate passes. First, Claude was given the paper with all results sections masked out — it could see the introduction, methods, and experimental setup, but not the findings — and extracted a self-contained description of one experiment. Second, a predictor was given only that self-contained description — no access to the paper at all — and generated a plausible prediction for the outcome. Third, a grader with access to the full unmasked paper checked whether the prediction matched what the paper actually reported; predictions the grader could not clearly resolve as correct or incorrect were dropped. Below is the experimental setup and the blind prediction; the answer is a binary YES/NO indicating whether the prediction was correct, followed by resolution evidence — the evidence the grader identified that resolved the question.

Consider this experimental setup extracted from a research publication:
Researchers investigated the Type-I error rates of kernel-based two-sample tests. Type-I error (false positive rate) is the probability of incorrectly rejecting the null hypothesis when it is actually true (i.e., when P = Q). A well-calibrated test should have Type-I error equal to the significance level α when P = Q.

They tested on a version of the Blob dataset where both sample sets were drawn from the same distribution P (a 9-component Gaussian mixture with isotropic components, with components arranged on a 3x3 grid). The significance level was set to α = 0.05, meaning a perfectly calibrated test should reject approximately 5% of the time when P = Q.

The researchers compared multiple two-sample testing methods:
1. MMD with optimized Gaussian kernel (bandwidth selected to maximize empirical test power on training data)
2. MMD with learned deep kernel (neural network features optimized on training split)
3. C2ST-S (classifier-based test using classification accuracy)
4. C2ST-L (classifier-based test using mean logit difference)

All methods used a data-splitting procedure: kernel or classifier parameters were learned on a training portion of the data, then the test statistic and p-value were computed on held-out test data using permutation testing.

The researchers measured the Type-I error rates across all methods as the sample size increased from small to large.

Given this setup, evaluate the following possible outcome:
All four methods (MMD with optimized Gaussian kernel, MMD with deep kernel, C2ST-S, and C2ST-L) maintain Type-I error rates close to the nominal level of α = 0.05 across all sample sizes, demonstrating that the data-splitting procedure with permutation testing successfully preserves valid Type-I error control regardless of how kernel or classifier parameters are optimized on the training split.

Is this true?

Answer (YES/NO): YES